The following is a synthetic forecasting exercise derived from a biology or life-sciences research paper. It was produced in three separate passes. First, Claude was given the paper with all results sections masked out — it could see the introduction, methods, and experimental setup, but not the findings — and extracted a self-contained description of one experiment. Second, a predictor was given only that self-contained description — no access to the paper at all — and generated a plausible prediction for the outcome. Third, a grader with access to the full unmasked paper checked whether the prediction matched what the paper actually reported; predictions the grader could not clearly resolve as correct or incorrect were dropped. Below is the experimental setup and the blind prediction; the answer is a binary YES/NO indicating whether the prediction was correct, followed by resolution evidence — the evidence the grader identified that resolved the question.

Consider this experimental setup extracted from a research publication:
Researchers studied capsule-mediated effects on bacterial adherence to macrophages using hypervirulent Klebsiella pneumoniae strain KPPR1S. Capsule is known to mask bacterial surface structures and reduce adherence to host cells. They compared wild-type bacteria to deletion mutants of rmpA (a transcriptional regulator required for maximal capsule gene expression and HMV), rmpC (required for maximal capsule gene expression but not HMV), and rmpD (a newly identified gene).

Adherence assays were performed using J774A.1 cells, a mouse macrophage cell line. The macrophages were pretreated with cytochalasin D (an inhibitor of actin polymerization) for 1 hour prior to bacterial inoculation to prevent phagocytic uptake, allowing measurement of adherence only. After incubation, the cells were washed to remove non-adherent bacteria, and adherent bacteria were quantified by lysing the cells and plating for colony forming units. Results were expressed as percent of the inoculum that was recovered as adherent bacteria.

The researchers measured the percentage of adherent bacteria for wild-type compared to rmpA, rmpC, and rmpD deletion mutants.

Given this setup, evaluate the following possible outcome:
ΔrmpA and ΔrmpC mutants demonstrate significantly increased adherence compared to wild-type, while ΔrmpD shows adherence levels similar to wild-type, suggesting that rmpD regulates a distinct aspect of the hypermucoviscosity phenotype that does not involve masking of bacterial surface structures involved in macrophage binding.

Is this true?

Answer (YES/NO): NO